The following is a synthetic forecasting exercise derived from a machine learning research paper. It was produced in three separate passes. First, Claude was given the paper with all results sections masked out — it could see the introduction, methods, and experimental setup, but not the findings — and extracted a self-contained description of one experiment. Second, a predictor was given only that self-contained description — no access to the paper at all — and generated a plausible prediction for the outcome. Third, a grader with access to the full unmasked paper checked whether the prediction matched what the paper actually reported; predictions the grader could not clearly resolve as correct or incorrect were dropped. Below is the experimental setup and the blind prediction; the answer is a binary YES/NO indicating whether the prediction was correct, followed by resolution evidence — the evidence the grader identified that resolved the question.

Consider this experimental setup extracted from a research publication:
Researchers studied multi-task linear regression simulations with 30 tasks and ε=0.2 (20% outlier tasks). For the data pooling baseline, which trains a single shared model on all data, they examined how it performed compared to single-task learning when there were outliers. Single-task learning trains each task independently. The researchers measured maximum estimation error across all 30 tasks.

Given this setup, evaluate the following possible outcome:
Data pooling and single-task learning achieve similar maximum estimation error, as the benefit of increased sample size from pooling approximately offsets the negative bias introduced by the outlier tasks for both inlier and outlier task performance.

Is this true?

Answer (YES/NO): NO